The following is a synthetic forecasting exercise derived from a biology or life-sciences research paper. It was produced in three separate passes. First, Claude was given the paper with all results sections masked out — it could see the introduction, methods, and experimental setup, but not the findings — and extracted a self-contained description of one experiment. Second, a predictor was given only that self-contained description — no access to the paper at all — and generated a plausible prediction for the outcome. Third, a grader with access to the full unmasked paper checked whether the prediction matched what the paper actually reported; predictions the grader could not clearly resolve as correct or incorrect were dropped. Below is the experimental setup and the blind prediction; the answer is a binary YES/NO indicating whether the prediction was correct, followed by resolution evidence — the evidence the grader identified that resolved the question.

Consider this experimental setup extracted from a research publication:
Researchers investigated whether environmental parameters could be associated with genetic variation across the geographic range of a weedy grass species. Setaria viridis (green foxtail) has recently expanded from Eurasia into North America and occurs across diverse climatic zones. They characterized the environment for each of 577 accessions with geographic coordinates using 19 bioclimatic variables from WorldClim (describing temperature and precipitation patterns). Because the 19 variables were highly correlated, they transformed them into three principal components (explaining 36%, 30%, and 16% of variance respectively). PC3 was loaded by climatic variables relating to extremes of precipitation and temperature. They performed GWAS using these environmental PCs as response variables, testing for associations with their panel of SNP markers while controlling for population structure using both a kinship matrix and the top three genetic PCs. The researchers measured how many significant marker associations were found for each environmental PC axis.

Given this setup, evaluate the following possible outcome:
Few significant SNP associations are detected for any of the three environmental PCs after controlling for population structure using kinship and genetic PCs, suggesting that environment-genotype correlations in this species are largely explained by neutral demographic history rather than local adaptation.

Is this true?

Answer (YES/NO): NO